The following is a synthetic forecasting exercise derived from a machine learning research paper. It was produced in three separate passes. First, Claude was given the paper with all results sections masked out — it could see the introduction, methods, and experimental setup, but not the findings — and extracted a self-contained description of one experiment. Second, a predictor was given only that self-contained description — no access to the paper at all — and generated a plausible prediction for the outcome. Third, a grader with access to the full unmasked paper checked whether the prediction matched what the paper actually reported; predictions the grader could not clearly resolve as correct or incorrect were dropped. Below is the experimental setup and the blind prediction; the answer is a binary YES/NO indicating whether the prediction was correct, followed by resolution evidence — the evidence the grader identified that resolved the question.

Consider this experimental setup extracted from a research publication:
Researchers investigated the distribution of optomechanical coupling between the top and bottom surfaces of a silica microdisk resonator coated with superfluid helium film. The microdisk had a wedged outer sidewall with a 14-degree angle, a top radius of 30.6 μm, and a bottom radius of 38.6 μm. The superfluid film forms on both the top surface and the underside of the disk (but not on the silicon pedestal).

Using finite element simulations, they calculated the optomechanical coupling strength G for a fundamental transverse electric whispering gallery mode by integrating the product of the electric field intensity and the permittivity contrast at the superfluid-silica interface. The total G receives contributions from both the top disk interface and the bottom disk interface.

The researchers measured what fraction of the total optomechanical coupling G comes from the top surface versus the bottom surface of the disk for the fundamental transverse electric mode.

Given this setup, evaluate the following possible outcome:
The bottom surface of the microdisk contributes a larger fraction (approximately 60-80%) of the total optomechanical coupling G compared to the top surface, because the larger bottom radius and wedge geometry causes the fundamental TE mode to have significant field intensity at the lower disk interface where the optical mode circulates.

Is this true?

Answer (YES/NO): NO